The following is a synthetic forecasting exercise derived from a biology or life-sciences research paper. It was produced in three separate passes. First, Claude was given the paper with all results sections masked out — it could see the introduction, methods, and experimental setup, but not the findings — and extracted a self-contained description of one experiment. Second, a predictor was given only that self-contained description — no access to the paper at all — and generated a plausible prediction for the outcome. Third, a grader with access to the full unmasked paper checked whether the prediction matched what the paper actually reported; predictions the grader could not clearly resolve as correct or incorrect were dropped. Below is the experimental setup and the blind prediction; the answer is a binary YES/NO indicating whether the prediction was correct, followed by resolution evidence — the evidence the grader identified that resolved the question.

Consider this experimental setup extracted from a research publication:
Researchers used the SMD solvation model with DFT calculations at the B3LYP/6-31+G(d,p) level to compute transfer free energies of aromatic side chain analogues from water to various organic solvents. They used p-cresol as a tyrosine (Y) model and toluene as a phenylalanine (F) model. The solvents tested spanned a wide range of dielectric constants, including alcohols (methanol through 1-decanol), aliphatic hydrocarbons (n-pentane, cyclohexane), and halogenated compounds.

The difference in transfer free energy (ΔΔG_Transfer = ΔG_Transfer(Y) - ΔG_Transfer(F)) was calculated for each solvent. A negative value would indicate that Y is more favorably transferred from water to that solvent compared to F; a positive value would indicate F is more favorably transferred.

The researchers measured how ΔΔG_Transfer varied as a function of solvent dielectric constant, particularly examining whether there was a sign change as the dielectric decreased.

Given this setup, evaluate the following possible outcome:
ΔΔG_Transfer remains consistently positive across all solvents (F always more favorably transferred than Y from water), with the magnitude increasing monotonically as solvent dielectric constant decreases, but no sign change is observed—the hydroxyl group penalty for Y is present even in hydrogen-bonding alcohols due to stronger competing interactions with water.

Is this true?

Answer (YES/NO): NO